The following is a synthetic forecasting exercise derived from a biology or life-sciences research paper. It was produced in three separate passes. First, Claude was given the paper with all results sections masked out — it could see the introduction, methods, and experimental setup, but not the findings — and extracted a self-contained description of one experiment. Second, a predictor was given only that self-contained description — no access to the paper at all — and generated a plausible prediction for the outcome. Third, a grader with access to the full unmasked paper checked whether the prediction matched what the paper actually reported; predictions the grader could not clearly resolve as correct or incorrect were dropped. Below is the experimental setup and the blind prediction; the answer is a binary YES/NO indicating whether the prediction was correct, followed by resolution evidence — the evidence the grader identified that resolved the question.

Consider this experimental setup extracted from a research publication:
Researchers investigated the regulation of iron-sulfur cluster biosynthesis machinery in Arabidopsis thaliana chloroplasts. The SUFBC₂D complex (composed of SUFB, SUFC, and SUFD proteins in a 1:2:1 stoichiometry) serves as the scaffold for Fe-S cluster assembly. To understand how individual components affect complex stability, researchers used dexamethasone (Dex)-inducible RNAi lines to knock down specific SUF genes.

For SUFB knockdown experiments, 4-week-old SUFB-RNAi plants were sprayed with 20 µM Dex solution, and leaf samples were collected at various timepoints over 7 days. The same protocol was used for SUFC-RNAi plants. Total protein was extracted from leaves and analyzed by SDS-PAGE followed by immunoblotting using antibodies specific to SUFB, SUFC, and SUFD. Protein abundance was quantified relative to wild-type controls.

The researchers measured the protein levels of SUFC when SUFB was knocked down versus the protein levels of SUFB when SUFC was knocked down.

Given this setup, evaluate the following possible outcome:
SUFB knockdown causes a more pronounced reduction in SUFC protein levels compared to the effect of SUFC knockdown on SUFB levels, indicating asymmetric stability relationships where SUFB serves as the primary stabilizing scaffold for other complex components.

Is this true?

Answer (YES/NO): YES